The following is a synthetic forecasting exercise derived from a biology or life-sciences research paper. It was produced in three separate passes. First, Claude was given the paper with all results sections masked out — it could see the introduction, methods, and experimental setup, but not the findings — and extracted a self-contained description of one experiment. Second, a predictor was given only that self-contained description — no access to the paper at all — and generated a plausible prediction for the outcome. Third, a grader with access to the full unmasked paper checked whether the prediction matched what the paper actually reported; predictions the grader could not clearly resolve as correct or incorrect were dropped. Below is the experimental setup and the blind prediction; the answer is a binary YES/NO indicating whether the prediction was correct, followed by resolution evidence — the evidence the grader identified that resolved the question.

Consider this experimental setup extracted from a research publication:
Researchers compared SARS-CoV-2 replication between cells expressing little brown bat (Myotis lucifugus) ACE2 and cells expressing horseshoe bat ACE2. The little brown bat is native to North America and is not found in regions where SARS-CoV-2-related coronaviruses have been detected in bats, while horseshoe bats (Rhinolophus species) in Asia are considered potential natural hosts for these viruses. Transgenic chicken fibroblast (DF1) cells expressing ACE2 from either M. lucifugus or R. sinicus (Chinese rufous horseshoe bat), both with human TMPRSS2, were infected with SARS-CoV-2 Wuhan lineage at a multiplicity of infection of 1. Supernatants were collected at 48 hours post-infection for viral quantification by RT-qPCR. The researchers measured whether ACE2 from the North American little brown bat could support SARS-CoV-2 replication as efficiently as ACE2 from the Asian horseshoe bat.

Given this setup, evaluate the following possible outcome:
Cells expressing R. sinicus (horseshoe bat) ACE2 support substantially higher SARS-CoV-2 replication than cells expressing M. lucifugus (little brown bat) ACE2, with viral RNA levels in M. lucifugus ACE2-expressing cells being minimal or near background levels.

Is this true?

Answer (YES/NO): NO